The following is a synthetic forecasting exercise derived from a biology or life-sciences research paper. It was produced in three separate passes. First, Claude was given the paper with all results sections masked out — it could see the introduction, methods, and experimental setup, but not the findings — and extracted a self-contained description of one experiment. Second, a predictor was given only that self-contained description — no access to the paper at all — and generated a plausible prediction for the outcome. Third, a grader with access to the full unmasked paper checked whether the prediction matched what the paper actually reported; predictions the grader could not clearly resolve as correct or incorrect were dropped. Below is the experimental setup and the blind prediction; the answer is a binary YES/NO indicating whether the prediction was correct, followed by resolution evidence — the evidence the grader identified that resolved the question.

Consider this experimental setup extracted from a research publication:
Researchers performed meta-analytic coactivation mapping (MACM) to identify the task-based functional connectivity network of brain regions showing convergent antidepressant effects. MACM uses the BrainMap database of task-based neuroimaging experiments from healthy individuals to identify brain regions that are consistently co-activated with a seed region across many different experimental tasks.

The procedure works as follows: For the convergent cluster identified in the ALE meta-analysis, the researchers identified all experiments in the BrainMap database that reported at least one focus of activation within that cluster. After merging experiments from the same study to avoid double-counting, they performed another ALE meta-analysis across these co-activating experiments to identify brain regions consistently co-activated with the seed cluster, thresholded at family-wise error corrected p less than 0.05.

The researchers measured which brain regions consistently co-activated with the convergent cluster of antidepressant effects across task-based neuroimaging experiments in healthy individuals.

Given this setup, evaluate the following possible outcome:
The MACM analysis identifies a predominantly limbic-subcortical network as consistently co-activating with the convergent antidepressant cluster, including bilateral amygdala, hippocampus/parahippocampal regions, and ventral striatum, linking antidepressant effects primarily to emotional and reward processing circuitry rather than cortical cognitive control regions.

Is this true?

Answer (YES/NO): NO